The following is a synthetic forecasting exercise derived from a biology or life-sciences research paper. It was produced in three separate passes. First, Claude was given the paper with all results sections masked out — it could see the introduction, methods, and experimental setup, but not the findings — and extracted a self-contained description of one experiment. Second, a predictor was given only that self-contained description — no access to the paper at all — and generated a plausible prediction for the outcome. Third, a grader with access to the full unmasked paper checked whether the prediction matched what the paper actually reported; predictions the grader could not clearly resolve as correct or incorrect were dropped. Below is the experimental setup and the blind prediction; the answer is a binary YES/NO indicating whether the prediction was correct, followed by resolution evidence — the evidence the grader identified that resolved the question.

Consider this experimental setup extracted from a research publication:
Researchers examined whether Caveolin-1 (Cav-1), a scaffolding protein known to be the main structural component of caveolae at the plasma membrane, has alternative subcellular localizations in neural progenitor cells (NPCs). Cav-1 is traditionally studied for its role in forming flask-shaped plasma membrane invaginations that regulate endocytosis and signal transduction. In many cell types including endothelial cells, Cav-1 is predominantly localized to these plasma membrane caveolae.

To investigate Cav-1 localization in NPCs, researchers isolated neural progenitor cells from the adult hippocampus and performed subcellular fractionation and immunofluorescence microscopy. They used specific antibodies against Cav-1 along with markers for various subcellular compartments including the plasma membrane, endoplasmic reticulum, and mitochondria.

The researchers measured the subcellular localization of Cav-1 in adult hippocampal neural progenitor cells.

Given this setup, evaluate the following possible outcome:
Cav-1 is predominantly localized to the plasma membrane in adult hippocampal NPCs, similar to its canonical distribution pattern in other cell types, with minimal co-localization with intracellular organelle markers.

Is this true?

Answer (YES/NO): NO